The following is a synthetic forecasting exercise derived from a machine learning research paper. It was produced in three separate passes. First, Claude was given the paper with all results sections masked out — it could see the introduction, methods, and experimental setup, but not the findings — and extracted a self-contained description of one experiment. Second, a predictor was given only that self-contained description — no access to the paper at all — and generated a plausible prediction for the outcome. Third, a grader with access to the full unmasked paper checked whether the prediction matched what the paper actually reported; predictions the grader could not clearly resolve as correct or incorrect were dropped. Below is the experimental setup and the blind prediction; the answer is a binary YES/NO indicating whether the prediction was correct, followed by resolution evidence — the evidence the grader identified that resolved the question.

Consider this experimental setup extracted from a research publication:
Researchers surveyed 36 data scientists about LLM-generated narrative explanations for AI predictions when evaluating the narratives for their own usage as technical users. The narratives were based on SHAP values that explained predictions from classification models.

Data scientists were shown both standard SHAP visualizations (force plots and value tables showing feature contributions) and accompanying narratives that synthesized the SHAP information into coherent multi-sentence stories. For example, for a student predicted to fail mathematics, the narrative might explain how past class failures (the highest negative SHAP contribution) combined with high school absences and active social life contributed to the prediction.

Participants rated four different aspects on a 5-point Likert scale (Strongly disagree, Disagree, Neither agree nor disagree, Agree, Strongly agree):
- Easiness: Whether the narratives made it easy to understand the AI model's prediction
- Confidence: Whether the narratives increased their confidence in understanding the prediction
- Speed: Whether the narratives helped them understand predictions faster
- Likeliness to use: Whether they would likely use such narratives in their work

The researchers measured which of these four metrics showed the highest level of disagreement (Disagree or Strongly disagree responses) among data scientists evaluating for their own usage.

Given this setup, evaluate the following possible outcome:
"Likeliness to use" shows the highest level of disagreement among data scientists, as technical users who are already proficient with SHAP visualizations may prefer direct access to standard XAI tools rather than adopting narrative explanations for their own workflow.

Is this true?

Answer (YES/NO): NO